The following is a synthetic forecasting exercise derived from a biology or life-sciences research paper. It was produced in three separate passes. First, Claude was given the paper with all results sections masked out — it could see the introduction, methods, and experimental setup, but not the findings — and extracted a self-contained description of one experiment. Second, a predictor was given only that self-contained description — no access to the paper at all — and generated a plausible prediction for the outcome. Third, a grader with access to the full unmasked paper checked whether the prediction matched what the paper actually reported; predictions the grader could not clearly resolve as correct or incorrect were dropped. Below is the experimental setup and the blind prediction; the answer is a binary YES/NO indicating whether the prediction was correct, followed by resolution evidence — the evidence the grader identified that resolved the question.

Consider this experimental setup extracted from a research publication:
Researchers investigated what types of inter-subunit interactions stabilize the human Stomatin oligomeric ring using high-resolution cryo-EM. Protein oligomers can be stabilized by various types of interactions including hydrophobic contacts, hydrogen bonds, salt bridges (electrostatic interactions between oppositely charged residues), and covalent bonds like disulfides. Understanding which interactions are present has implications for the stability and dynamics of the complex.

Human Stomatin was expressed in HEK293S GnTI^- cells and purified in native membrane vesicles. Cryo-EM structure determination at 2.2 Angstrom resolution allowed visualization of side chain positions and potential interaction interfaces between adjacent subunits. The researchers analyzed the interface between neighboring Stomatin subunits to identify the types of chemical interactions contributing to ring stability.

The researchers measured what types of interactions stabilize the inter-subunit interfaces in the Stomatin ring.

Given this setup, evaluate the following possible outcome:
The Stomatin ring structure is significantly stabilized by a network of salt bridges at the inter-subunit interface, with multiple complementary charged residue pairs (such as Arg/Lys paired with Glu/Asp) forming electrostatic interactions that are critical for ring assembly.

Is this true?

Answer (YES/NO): YES